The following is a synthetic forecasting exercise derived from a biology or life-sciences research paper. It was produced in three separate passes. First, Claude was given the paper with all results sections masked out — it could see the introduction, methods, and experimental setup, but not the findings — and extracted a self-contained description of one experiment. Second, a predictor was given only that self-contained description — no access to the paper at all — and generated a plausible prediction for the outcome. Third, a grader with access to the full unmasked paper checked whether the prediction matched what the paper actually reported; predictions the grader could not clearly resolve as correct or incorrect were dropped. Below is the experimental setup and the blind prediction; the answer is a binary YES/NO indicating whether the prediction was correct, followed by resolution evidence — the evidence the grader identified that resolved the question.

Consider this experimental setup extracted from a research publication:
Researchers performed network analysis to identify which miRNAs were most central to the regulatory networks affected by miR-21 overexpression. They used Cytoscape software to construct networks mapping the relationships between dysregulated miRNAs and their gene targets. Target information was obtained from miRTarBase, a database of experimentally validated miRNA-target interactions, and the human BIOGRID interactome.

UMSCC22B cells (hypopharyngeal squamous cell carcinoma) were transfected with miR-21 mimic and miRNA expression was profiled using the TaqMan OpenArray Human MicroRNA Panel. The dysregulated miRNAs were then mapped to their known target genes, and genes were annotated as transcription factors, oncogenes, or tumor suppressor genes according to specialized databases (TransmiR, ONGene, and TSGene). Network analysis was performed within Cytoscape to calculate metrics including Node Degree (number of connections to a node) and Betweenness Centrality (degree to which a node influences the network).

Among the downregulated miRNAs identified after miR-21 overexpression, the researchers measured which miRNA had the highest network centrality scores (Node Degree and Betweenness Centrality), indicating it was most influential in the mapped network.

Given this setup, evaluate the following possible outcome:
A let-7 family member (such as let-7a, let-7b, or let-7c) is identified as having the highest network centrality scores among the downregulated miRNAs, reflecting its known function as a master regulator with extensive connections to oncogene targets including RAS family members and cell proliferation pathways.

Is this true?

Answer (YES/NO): NO